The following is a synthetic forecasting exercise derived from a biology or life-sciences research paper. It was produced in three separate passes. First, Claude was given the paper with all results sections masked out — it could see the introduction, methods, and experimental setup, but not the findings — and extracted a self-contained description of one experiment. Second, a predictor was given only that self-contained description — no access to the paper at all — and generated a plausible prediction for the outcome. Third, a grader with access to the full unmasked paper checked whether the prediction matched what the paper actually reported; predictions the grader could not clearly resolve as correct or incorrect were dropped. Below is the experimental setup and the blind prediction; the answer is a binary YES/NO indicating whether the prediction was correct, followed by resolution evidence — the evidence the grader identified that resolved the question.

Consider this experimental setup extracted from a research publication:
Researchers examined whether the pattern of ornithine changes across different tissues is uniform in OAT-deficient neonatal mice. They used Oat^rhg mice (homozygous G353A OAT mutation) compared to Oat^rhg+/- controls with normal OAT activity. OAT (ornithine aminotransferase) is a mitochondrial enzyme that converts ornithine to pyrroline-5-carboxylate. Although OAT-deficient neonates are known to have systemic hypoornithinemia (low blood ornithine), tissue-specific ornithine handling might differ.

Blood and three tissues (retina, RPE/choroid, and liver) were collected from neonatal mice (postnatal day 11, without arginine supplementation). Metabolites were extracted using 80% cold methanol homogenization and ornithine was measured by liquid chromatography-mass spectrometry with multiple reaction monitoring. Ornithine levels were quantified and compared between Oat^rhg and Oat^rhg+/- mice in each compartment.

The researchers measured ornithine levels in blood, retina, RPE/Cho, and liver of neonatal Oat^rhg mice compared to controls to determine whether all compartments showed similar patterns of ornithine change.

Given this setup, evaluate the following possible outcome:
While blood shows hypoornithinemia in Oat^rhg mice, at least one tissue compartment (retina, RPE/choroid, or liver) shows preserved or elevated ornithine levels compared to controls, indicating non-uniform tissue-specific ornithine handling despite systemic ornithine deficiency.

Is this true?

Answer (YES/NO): NO